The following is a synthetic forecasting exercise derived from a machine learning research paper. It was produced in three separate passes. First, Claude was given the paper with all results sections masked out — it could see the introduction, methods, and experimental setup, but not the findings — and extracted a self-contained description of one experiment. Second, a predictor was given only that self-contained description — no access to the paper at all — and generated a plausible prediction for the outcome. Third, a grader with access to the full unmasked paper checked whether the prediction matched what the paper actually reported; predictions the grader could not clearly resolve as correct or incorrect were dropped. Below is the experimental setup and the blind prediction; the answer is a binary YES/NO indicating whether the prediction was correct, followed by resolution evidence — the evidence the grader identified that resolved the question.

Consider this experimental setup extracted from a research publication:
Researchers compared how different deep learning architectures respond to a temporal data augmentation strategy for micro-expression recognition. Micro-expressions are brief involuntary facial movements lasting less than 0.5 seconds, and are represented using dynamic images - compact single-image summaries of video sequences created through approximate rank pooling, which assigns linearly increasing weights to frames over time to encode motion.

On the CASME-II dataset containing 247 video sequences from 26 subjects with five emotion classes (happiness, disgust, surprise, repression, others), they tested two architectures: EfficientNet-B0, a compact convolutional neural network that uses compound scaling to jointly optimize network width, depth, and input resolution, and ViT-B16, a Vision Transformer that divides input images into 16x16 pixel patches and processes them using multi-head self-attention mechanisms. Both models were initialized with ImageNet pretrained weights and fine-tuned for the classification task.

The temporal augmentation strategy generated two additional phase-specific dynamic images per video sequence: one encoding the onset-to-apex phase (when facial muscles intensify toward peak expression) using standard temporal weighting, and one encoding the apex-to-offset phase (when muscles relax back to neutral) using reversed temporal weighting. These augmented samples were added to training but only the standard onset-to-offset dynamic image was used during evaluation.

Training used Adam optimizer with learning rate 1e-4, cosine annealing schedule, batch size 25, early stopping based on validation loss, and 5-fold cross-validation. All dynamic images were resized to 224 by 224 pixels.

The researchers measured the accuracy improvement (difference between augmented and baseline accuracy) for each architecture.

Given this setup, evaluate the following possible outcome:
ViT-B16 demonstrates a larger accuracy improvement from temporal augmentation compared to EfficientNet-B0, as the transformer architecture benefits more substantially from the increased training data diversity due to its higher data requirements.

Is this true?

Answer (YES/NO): NO